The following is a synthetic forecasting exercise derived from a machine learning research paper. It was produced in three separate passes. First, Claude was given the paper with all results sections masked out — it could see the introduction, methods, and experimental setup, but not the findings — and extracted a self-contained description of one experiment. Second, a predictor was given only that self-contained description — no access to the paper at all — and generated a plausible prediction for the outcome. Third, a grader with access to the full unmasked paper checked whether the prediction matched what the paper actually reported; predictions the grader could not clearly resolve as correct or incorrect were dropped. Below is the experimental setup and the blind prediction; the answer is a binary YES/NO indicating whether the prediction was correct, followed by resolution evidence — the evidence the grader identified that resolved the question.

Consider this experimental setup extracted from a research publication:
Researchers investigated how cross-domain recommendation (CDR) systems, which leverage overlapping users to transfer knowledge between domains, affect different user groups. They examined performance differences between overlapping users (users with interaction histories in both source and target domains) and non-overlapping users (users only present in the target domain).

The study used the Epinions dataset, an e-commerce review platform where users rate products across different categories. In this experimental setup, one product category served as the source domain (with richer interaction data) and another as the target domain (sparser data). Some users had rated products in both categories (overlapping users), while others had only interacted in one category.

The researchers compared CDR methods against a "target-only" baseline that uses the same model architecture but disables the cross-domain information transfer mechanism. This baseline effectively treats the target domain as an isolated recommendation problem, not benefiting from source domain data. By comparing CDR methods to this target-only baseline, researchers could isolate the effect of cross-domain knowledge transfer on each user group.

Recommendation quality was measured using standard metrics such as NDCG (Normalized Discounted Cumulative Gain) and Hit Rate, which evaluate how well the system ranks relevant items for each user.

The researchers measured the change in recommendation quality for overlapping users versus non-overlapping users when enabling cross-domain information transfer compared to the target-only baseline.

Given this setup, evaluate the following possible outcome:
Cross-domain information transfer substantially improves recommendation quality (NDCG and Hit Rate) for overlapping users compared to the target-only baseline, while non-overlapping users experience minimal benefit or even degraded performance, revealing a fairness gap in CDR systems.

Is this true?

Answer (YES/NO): YES